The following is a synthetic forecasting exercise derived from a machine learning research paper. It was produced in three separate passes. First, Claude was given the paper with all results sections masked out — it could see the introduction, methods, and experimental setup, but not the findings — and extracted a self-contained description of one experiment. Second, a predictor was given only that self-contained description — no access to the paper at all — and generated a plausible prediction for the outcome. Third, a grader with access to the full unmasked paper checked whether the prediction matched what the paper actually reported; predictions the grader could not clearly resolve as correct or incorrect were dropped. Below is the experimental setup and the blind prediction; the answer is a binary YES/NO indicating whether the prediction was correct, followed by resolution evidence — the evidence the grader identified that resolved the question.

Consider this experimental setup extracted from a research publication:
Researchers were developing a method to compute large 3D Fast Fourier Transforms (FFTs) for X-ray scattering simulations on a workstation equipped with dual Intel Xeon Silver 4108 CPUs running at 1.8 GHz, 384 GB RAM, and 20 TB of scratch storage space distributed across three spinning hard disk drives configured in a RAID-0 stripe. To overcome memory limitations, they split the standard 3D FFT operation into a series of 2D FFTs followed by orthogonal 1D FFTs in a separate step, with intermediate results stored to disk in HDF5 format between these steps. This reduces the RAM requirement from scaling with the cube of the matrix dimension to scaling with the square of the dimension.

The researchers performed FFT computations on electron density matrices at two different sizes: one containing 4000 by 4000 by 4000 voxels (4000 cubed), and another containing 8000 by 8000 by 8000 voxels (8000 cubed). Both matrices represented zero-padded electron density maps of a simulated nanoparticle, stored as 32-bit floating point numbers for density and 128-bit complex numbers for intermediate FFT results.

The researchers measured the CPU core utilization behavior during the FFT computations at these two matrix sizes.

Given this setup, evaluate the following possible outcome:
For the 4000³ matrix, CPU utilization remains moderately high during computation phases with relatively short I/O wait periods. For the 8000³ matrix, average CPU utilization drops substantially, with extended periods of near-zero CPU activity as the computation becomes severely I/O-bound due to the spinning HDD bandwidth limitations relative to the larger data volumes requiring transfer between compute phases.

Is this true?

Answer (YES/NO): NO